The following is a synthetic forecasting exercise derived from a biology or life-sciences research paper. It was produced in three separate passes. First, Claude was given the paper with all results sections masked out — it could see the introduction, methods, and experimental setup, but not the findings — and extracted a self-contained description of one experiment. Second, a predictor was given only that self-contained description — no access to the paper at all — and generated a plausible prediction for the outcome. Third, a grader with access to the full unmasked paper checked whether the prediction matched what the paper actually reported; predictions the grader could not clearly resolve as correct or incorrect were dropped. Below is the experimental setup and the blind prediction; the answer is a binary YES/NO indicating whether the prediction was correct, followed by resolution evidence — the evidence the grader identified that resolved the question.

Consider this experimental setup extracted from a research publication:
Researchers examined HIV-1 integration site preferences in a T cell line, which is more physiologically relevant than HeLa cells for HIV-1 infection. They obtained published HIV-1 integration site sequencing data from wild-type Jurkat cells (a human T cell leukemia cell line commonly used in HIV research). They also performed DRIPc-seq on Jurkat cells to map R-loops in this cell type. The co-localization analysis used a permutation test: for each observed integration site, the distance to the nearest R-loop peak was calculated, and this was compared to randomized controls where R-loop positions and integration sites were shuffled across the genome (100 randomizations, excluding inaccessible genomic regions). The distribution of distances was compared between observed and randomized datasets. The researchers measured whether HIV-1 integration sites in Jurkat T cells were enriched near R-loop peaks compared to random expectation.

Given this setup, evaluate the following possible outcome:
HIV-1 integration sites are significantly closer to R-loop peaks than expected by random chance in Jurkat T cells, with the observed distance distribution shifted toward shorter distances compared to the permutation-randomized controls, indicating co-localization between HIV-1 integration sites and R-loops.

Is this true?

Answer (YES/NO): YES